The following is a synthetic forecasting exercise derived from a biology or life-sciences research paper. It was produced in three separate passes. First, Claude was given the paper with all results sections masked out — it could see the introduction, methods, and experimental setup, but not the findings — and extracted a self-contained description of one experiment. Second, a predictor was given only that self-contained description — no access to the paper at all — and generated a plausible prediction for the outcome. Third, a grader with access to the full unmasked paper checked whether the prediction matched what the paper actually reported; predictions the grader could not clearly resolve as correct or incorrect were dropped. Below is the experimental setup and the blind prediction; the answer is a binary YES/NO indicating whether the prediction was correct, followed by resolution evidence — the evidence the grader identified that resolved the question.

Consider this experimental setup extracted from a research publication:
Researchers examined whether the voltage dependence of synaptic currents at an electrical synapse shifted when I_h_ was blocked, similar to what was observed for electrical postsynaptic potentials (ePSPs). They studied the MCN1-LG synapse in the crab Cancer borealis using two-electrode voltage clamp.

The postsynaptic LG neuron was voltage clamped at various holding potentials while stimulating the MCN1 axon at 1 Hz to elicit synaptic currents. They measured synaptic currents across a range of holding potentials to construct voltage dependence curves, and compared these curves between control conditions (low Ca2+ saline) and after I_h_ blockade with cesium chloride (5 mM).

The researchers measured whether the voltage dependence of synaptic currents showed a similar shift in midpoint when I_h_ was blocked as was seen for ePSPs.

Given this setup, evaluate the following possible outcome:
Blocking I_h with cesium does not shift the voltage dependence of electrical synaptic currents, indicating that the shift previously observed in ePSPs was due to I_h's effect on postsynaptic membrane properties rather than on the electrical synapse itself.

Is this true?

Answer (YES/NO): NO